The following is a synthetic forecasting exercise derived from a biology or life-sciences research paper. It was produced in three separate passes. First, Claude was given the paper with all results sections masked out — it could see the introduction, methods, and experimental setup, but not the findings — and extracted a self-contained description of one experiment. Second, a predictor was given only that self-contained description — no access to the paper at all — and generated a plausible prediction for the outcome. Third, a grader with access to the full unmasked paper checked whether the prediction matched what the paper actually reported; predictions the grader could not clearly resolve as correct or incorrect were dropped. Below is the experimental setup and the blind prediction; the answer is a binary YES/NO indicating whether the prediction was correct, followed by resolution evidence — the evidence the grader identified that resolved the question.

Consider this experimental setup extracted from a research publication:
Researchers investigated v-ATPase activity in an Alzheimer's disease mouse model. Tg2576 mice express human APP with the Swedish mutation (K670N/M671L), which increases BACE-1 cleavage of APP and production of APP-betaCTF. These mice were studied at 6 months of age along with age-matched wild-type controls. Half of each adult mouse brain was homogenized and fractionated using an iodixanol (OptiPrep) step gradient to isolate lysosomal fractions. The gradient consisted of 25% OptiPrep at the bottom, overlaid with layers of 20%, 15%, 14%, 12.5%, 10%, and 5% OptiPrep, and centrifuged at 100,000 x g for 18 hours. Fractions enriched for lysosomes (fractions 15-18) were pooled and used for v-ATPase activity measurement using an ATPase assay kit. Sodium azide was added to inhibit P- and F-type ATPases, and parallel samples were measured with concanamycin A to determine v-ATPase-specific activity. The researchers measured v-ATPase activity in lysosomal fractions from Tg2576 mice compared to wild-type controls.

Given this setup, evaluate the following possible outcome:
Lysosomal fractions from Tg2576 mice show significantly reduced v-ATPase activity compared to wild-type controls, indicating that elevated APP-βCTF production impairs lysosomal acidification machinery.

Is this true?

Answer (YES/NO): YES